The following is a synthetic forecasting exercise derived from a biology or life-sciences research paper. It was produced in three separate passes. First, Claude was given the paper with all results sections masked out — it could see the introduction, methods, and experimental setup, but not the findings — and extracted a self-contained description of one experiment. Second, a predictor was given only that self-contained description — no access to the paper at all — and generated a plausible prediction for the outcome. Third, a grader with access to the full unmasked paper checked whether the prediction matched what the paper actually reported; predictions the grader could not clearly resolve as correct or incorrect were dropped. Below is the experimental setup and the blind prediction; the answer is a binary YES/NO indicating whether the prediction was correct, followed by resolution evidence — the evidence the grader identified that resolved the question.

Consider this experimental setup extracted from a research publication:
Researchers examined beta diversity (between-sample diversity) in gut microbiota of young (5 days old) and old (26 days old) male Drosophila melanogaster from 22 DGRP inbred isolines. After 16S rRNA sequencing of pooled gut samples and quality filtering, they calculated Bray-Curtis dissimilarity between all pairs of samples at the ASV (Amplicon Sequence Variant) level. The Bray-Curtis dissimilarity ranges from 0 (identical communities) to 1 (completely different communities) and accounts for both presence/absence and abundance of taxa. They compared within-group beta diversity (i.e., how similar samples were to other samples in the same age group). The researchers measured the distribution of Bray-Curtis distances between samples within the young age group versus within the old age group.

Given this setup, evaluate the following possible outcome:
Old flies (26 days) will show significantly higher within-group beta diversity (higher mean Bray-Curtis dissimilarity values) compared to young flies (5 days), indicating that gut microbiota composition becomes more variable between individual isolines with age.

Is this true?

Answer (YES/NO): NO